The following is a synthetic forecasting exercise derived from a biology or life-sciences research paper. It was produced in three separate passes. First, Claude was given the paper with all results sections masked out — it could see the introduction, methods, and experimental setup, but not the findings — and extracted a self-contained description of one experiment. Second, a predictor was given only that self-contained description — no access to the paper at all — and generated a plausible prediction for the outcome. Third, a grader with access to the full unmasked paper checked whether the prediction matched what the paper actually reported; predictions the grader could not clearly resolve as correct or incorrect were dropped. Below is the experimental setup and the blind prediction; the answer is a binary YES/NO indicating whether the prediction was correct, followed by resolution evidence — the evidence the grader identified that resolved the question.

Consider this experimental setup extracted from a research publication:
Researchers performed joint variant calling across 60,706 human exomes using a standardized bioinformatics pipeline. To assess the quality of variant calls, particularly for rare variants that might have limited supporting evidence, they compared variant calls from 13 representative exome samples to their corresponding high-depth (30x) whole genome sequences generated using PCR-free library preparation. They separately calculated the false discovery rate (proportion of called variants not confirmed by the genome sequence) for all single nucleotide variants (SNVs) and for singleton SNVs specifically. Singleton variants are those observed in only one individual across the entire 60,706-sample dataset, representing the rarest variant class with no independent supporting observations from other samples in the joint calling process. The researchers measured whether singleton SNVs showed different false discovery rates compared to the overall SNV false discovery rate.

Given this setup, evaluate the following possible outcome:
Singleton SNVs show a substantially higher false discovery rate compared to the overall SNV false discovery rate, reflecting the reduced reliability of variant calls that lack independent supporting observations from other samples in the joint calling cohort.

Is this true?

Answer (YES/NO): YES